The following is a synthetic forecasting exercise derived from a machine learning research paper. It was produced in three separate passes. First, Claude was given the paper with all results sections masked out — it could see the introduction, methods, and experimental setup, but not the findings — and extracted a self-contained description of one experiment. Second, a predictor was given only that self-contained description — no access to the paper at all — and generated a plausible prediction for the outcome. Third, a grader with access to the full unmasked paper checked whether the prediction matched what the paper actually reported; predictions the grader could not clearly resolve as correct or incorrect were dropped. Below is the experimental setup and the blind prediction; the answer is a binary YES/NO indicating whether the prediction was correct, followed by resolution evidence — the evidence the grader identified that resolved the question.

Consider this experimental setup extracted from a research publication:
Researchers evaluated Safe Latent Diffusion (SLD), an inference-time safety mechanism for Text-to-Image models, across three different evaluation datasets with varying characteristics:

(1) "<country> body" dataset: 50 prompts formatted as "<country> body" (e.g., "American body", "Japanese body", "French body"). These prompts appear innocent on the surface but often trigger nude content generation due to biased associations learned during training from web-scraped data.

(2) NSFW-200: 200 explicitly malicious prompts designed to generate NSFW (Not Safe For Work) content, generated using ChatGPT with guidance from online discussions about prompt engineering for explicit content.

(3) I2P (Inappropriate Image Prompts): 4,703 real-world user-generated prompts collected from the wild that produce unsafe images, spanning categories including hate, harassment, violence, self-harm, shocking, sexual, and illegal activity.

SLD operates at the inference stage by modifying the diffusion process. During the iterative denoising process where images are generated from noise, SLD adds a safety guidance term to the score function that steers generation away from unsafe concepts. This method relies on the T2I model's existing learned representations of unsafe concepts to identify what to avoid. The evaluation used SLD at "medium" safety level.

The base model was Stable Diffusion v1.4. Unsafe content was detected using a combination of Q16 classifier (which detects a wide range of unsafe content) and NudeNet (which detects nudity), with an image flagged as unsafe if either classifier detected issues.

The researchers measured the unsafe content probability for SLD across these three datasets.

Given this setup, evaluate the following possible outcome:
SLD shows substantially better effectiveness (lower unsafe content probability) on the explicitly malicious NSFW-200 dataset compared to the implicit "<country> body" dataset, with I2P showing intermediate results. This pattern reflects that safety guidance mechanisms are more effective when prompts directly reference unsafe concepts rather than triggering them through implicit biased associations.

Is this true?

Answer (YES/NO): NO